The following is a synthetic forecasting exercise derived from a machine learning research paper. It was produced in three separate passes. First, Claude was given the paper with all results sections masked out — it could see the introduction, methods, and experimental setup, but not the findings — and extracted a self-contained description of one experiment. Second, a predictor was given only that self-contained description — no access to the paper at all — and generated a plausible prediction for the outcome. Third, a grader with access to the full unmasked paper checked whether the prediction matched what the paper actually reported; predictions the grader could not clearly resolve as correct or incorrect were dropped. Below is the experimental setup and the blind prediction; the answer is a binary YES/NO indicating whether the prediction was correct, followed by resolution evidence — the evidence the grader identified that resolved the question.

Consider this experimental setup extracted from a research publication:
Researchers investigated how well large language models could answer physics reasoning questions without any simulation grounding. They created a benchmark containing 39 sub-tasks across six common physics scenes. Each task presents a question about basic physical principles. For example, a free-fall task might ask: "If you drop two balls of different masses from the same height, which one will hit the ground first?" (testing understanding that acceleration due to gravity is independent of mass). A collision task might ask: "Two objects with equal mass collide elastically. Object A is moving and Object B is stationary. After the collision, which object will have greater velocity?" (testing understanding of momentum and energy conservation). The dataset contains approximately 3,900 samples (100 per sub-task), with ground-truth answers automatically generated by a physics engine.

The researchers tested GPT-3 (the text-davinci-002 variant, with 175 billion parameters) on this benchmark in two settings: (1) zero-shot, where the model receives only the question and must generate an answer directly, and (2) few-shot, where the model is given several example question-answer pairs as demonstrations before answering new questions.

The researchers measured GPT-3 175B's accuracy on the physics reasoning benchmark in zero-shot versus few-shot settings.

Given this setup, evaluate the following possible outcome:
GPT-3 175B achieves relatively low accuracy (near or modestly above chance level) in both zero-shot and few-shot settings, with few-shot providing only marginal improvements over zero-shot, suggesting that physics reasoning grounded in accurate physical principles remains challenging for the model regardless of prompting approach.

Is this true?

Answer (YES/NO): NO